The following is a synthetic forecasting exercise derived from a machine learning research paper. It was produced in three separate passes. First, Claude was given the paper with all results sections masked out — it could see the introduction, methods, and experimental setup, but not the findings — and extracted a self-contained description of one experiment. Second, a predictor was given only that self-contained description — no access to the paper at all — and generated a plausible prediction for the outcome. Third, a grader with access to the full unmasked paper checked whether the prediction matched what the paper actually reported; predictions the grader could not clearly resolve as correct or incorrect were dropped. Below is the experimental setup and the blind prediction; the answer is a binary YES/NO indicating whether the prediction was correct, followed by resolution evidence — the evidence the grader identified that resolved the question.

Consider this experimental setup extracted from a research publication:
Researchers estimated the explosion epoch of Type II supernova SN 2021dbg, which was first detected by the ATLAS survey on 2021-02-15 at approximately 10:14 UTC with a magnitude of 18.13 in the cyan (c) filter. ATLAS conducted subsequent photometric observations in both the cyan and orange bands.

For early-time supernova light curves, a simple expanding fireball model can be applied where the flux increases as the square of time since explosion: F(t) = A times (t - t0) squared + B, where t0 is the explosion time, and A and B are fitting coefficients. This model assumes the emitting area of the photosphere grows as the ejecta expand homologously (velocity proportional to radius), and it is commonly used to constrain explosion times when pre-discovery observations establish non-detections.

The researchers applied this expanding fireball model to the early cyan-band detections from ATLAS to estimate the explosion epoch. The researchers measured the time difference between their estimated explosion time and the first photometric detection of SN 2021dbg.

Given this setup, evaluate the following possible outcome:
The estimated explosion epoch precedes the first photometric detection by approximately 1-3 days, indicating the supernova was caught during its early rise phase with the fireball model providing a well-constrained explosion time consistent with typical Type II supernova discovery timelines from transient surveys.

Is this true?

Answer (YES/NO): YES